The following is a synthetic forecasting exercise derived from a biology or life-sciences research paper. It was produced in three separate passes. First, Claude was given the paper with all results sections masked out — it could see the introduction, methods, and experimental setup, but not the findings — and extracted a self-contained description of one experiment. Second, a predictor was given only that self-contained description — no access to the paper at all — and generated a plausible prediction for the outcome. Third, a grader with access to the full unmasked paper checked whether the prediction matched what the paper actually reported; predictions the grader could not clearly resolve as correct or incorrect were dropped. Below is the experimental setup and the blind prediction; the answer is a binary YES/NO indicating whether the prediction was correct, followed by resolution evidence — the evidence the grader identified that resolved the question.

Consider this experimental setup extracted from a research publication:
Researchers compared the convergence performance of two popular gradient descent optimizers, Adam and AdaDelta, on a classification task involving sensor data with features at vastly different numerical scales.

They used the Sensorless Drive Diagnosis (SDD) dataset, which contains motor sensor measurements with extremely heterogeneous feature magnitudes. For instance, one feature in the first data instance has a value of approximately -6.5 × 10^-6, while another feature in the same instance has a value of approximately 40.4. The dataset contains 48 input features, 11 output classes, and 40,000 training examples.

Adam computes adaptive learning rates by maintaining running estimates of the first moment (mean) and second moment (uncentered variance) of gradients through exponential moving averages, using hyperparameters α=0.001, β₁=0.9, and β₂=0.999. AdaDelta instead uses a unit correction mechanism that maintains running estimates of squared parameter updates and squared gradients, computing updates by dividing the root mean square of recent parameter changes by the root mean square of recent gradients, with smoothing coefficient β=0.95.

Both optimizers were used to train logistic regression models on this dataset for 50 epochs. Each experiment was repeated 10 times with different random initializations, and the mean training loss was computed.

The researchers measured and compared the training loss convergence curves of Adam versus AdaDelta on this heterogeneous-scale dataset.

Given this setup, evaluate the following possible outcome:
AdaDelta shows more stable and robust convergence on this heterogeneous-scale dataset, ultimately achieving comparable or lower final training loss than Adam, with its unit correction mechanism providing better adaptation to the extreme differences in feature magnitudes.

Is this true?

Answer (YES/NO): YES